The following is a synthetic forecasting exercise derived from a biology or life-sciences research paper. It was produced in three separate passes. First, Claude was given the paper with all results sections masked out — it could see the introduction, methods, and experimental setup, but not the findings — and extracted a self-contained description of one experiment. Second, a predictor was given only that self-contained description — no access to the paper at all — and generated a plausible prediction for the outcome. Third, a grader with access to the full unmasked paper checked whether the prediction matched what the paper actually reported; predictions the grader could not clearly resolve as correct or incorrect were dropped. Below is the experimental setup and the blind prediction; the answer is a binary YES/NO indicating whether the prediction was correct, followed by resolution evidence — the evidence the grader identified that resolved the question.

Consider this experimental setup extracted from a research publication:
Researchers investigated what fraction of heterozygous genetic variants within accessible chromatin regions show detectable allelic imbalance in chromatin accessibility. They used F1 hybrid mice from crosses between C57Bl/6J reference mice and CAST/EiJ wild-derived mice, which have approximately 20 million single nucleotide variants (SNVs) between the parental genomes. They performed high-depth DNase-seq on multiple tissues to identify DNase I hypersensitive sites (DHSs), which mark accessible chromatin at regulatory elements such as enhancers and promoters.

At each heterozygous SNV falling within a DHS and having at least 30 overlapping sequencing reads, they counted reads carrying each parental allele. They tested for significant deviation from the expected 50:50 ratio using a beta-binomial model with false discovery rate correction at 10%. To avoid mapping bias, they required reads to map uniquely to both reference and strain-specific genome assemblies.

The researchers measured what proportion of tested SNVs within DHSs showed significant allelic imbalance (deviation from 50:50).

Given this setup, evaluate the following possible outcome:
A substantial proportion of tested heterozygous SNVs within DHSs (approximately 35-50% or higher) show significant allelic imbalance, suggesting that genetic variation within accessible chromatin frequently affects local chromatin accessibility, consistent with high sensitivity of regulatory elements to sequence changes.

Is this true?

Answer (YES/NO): NO